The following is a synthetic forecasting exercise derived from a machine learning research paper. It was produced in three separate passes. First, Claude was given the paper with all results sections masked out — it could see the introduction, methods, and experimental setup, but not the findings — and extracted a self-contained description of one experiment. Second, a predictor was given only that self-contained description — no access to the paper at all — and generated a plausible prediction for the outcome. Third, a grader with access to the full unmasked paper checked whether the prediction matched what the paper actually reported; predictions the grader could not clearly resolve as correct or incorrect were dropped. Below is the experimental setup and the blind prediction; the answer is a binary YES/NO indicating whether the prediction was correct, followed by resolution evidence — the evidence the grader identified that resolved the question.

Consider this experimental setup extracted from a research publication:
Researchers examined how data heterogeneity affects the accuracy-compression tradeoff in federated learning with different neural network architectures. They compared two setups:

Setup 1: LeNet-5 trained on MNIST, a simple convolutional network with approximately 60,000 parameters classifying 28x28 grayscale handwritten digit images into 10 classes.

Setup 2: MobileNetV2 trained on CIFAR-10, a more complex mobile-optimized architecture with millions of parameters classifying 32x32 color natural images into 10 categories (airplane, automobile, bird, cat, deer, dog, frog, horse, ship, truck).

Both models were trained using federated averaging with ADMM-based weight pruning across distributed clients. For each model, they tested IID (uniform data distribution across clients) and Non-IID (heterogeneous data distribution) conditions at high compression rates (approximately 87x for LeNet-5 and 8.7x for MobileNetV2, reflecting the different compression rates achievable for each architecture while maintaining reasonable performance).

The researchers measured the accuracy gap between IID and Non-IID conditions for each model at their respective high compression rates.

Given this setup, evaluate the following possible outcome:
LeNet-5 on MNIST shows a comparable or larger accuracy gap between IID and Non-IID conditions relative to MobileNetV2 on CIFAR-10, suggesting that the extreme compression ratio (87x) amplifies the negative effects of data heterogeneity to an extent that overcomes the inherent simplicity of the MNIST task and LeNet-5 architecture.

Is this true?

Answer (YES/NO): YES